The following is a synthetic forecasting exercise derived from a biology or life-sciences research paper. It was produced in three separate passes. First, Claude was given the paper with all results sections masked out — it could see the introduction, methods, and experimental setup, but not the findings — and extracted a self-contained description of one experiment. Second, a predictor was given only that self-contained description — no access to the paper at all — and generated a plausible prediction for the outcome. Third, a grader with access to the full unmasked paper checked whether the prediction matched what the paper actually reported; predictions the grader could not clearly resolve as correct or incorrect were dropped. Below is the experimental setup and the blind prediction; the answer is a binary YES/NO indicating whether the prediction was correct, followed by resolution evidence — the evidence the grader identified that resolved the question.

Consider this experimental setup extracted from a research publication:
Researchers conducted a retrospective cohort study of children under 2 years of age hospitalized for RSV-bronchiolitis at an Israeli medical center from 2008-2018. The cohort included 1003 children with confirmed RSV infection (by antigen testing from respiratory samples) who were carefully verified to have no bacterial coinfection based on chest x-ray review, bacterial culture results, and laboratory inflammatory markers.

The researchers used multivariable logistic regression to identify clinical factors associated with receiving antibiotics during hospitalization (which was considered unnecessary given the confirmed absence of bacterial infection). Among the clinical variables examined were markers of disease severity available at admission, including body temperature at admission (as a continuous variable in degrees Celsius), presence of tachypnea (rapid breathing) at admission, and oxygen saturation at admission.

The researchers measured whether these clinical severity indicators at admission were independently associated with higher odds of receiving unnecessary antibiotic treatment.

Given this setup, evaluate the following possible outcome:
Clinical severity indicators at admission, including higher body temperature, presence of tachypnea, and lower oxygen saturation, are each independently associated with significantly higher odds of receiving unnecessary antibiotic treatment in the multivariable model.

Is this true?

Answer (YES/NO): YES